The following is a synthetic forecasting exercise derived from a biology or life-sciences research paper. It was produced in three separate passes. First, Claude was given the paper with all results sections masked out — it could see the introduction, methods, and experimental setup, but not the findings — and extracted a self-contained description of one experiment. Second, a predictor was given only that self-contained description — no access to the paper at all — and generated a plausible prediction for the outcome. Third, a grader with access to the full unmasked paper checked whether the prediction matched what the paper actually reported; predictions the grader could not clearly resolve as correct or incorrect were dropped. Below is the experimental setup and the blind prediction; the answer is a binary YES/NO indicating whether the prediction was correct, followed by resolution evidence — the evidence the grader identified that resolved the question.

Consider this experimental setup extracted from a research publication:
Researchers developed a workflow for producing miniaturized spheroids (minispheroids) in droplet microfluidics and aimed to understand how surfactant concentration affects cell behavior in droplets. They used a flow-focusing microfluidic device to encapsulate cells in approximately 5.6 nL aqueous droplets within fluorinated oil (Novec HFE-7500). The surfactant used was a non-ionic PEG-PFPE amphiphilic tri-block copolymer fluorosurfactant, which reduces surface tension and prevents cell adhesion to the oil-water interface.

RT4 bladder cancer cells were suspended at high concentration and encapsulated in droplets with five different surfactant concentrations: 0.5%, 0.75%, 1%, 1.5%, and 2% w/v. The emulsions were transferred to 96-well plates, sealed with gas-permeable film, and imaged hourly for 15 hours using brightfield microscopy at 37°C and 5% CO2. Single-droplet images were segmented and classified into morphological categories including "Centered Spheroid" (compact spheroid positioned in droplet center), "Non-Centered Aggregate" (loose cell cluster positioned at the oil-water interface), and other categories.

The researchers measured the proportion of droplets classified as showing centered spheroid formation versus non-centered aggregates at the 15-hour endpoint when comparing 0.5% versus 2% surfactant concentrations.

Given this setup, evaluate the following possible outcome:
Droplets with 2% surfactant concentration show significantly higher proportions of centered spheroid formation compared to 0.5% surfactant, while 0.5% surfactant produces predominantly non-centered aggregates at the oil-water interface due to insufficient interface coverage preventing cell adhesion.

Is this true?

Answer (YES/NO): NO